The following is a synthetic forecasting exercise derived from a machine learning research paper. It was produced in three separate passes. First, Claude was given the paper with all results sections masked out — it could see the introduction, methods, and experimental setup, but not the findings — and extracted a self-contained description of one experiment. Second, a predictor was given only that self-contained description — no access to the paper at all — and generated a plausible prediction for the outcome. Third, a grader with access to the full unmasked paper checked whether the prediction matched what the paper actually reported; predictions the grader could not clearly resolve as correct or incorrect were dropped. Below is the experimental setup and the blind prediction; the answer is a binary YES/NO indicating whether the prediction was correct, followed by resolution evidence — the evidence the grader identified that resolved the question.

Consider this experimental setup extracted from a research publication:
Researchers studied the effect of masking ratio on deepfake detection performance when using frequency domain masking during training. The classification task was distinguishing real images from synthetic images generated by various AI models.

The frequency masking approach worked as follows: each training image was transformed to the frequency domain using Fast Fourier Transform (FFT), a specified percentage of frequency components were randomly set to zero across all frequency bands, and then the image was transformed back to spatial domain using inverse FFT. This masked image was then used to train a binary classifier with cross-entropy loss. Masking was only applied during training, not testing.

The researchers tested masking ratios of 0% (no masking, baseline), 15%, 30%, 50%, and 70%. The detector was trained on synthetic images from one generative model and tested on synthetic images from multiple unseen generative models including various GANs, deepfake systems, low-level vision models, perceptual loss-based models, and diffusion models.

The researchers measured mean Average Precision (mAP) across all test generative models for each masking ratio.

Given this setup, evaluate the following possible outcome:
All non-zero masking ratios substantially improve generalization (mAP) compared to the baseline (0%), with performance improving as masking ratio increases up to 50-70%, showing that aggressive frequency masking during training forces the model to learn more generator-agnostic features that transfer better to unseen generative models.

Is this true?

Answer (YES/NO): NO